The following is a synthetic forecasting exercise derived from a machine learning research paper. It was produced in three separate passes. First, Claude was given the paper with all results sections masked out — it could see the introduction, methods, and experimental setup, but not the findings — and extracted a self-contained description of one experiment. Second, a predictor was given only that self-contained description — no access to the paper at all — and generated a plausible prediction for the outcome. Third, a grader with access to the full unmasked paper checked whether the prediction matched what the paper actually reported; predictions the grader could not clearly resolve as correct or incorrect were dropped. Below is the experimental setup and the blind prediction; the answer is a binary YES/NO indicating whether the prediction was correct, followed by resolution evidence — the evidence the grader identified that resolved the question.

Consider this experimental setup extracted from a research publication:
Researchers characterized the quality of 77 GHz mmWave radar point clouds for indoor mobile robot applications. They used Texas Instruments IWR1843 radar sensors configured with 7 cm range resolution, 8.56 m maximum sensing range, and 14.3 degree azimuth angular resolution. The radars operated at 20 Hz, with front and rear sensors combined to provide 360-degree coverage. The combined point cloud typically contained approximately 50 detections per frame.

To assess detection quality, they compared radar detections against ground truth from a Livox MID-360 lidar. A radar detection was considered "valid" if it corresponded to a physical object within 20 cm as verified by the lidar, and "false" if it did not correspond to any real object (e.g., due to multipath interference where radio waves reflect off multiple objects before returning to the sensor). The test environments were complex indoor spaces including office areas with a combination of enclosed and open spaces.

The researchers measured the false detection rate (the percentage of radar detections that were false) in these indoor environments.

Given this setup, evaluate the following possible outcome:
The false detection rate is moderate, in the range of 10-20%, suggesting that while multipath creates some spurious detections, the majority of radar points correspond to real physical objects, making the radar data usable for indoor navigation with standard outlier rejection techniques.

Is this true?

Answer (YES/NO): NO